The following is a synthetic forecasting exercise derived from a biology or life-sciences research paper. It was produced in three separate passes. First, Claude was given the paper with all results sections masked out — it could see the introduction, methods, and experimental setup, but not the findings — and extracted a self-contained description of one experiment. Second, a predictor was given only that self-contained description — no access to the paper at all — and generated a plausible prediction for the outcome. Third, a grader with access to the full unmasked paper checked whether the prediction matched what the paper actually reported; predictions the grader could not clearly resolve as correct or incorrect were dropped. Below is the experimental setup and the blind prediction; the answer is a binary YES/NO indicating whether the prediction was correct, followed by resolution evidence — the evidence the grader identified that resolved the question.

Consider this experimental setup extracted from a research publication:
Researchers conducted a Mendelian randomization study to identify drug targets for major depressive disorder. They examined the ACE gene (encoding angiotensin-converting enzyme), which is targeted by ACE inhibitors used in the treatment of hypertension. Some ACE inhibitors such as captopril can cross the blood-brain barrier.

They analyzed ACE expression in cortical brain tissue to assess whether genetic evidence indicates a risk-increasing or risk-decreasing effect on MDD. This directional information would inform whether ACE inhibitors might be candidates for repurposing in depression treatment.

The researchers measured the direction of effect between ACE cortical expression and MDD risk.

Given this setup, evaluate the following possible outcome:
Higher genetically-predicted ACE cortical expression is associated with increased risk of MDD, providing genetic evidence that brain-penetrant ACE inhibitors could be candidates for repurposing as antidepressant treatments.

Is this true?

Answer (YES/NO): YES